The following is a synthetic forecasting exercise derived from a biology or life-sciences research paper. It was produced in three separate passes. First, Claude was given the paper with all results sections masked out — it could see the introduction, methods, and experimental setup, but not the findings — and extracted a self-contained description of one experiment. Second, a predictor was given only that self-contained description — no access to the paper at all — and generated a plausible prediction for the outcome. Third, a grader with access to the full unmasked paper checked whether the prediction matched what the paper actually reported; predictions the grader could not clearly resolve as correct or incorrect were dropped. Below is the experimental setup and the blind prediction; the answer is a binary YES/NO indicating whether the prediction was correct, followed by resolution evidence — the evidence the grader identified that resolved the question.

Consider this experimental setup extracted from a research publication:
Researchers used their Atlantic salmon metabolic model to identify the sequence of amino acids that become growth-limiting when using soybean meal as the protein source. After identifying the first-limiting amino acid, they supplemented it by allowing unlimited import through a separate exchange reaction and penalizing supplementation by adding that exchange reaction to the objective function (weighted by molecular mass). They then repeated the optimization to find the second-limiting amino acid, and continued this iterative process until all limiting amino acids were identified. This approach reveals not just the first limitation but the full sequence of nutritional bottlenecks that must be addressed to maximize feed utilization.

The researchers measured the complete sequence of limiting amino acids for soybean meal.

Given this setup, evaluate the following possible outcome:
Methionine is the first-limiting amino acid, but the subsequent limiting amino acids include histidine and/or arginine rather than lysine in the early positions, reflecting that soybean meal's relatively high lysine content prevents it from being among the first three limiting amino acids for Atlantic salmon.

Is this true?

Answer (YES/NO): NO